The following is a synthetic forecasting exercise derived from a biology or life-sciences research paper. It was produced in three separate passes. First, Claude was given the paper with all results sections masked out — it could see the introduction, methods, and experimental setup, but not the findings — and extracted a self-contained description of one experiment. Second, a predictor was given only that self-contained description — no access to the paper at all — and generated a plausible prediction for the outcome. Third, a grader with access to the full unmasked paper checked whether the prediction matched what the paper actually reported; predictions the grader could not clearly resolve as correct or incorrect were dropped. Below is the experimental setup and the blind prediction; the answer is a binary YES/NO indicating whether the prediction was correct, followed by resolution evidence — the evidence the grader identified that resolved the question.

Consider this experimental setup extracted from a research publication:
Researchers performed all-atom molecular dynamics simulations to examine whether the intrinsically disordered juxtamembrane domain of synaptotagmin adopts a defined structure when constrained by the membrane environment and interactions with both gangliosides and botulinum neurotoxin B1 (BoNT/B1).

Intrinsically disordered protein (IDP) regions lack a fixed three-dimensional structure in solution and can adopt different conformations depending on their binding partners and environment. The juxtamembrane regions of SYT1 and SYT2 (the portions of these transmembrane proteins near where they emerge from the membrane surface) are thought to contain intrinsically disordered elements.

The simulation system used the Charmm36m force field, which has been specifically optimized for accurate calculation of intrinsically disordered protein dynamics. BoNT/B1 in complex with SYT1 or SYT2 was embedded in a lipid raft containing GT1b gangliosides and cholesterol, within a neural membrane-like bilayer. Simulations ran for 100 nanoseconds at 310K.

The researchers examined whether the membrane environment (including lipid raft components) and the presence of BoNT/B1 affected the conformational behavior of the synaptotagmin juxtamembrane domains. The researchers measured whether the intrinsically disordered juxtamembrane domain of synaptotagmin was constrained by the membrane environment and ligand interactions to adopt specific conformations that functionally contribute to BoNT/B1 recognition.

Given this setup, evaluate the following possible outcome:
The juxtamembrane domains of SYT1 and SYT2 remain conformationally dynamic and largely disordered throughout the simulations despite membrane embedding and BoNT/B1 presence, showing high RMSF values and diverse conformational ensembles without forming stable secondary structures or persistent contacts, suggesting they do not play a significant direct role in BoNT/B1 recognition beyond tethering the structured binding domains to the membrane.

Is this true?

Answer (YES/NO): NO